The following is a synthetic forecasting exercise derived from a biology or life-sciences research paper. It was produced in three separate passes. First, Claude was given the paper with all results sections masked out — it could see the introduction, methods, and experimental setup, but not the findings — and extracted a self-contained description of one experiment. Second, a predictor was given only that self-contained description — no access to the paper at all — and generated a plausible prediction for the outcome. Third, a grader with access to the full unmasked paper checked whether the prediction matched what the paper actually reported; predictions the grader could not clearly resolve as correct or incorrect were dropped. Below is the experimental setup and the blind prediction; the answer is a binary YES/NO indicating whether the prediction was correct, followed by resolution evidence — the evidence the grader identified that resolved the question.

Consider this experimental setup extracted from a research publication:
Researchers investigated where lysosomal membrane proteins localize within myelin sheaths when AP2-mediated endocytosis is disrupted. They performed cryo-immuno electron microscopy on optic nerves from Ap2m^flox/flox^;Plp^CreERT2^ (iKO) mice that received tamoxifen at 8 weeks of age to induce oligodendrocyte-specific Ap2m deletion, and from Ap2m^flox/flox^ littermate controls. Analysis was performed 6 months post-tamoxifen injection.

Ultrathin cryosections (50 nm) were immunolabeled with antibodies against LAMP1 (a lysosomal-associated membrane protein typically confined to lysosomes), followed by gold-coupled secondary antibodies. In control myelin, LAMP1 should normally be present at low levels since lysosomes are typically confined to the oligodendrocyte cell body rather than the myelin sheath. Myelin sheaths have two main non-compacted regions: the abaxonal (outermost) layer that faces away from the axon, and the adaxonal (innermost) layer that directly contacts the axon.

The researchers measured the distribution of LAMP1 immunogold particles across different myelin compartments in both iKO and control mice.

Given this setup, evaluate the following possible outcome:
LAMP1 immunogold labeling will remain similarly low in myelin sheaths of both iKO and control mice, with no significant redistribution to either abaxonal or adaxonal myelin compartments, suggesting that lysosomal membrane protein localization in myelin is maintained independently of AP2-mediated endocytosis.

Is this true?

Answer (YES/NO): NO